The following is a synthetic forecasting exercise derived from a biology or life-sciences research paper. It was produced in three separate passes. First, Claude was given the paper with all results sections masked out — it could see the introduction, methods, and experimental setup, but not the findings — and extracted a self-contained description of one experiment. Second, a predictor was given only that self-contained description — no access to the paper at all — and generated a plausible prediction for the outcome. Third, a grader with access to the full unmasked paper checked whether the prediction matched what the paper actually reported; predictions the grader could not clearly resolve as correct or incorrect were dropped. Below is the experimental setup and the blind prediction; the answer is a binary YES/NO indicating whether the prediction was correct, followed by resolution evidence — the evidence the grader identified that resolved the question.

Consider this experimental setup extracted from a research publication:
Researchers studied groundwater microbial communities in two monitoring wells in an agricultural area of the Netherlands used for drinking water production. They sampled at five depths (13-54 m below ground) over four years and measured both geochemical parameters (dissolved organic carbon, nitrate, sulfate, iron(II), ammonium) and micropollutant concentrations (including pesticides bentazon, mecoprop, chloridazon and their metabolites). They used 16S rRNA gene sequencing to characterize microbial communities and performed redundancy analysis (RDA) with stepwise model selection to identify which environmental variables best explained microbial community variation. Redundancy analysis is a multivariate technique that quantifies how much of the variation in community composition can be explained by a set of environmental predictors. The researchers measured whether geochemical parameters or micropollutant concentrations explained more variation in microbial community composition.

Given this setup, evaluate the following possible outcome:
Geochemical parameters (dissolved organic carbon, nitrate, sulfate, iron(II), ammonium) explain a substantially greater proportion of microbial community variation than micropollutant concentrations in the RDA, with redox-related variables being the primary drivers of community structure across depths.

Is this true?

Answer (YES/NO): YES